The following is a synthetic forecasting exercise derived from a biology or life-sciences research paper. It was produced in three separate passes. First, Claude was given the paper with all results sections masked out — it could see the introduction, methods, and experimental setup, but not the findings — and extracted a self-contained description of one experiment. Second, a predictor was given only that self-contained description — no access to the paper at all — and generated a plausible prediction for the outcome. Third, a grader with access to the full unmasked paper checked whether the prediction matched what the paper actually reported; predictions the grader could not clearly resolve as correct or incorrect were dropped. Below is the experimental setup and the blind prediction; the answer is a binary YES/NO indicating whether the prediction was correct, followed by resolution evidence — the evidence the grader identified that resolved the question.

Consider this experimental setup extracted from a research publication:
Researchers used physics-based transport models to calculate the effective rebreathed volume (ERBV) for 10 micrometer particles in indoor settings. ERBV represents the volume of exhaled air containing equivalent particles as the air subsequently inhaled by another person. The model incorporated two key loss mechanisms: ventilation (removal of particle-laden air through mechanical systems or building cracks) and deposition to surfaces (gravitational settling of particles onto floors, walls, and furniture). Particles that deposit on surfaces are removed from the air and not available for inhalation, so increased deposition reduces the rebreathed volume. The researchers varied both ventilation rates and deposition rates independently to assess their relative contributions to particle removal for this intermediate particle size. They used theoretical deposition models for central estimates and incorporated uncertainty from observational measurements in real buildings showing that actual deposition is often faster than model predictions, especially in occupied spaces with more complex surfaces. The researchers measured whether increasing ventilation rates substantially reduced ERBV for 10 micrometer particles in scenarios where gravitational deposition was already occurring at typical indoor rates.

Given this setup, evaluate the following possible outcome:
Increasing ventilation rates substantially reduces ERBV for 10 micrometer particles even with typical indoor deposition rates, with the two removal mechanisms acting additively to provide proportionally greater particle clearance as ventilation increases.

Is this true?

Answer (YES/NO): NO